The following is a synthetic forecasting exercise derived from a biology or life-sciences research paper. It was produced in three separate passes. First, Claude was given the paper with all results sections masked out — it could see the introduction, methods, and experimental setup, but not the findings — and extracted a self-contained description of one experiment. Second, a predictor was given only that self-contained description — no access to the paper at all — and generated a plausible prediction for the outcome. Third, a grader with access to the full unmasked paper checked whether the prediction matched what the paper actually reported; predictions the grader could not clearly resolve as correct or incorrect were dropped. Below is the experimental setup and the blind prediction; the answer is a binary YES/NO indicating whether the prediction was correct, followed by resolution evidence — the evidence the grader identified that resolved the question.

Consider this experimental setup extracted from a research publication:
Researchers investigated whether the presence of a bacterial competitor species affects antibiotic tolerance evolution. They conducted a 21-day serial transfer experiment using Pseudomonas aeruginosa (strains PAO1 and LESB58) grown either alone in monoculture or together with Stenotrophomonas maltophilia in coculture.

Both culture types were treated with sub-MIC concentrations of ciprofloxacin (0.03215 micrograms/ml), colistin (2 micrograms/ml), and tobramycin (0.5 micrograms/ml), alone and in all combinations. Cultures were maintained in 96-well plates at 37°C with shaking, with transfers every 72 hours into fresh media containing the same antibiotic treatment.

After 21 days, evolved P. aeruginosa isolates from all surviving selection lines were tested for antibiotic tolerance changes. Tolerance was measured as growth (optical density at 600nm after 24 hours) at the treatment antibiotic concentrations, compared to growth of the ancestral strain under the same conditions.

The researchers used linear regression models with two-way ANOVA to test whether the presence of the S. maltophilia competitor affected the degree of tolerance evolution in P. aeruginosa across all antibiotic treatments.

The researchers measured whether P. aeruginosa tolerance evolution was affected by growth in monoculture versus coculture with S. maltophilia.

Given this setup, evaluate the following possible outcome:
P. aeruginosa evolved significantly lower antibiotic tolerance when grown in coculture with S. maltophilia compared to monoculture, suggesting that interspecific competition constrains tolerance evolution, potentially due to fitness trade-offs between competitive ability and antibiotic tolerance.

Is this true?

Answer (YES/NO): NO